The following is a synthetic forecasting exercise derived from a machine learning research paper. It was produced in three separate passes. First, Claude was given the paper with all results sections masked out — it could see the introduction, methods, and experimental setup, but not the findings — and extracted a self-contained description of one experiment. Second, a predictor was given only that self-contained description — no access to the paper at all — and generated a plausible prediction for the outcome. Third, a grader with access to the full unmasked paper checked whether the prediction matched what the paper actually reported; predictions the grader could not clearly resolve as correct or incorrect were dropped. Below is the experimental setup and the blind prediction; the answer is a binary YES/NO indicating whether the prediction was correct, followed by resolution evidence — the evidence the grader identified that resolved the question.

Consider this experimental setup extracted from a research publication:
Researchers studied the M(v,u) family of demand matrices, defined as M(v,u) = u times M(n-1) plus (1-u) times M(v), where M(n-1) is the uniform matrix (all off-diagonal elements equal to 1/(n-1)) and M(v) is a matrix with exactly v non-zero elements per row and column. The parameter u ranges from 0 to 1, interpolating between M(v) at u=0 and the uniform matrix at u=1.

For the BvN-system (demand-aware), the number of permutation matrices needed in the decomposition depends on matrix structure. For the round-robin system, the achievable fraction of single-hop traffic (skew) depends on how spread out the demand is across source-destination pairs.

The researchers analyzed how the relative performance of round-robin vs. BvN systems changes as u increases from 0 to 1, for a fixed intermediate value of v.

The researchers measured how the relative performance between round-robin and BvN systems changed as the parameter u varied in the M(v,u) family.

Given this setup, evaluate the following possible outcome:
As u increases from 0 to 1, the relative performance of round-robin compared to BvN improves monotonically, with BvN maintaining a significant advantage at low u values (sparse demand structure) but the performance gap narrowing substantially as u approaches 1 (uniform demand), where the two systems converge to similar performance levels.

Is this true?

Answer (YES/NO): NO